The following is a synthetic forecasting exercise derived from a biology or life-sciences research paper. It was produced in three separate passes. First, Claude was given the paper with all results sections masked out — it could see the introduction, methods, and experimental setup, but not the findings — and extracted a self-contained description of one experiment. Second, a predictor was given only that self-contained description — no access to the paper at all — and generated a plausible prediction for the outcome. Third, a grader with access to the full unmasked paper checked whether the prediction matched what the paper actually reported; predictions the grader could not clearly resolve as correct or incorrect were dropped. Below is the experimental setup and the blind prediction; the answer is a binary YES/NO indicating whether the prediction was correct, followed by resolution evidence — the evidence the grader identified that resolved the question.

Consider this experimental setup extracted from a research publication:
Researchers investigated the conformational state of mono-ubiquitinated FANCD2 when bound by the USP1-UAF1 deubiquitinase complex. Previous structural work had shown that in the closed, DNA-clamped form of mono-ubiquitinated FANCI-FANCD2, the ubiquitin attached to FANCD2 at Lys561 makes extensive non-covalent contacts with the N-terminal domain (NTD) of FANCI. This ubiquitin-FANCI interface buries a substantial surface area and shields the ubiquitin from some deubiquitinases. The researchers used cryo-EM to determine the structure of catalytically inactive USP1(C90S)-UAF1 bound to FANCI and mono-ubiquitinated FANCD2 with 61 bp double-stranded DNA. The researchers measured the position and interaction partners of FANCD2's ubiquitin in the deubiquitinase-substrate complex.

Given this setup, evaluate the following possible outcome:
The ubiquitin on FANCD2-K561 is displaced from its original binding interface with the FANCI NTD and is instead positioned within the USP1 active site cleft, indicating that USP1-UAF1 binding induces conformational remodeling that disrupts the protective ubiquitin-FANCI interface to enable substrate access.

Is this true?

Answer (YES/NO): YES